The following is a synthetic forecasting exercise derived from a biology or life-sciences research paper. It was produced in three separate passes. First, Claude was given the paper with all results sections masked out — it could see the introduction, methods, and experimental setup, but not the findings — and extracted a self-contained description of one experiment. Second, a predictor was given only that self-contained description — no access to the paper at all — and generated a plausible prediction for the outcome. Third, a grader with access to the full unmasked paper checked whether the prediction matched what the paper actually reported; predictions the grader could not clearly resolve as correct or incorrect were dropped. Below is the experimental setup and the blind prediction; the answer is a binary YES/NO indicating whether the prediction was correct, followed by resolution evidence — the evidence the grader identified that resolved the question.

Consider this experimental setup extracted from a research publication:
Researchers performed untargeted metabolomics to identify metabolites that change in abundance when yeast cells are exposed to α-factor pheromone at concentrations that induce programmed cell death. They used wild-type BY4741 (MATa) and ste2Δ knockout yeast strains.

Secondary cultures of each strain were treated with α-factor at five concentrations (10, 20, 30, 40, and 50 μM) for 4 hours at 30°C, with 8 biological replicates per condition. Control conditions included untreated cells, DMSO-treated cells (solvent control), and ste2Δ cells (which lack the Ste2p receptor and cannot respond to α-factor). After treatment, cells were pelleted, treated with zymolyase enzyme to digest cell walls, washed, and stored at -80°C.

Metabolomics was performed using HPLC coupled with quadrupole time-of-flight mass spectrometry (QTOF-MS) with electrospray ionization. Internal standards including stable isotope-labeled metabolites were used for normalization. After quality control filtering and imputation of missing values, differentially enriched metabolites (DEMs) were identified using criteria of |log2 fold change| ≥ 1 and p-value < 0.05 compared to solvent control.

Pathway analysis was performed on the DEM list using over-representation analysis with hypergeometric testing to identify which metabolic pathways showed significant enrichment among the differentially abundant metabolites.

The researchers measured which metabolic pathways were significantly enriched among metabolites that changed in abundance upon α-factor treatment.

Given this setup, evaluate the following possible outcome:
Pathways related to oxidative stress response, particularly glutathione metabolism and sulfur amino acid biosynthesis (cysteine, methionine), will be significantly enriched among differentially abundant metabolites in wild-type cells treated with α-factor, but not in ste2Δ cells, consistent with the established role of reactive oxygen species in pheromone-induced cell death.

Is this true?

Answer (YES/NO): NO